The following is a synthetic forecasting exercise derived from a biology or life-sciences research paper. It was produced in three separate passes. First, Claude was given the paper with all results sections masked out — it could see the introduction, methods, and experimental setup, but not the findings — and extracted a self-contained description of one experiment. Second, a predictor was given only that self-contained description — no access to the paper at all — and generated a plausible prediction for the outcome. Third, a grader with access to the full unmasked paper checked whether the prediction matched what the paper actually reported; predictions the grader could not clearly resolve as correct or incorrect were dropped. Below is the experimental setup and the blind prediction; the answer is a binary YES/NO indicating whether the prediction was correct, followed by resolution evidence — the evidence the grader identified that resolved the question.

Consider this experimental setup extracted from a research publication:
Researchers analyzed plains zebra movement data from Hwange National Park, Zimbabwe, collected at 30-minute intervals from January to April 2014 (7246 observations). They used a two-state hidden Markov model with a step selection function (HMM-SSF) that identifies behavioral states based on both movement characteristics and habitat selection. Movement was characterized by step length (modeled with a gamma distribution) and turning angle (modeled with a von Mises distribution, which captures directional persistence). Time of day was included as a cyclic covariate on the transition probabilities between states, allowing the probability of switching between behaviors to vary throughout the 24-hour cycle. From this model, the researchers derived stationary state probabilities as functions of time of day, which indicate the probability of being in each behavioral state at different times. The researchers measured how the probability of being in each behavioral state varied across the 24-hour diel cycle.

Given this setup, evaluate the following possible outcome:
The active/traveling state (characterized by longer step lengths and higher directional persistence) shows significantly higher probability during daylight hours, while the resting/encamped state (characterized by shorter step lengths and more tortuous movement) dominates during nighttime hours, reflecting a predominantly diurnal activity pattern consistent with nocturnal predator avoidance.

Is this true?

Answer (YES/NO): NO